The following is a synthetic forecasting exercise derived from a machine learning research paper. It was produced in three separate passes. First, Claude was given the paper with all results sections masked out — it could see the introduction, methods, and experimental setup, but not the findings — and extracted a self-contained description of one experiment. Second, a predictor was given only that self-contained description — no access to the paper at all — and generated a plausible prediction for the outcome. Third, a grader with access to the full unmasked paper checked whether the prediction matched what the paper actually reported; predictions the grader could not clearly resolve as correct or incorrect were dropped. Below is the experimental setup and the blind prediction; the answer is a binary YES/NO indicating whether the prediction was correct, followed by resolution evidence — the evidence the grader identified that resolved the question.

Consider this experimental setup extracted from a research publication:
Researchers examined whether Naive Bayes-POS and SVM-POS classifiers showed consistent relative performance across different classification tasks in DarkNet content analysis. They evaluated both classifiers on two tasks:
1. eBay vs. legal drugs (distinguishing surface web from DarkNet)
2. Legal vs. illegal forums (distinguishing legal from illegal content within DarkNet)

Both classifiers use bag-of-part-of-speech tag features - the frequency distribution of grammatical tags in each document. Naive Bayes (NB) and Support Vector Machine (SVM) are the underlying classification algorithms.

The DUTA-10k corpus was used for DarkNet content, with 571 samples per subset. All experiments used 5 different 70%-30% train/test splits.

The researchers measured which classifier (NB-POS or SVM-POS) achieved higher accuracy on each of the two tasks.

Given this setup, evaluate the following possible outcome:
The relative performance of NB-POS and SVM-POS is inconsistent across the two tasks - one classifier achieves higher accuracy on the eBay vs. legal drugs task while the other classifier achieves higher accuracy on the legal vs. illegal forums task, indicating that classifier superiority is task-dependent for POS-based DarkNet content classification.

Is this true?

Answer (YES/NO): NO